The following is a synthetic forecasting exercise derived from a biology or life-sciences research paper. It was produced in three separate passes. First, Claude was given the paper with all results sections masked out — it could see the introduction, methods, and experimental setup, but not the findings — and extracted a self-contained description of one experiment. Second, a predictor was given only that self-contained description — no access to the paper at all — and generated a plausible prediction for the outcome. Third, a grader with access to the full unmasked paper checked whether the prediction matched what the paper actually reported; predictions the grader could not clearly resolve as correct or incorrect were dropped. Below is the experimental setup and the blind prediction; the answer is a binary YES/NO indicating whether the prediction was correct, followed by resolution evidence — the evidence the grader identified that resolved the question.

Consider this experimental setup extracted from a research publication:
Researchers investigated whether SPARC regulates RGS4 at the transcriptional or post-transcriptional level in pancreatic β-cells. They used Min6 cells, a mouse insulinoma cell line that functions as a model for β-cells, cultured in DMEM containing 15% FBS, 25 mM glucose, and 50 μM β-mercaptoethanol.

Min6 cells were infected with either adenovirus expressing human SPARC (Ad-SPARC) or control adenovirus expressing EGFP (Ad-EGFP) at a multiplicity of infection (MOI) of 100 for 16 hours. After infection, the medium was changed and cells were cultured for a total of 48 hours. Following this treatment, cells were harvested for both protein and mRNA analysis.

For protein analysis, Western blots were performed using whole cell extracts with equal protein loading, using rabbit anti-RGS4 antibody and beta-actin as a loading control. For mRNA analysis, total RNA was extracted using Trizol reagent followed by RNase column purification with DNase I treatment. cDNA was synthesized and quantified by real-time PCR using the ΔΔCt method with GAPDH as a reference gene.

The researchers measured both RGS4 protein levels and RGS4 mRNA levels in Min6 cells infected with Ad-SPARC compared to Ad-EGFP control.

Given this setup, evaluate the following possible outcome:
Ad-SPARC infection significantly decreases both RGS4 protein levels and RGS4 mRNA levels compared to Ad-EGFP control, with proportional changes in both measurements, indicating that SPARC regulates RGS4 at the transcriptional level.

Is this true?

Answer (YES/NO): YES